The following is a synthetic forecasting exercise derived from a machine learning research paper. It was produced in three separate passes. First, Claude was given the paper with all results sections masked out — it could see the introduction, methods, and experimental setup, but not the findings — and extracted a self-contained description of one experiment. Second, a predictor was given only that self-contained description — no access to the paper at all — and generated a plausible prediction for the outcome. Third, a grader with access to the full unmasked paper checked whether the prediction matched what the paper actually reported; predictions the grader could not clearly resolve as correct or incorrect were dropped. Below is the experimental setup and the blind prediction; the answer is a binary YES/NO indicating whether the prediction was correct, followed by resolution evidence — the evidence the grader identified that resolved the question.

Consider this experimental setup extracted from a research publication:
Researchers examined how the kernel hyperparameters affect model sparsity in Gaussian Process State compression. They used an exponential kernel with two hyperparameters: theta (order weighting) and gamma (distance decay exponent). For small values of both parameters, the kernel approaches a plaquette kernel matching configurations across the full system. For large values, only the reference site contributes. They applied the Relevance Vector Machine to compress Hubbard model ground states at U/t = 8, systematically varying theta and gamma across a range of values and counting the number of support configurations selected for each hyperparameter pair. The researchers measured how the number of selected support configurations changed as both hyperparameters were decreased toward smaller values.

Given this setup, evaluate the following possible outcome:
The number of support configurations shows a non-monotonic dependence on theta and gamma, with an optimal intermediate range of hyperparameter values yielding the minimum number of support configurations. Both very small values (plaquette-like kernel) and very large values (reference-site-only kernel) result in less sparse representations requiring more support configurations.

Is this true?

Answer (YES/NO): NO